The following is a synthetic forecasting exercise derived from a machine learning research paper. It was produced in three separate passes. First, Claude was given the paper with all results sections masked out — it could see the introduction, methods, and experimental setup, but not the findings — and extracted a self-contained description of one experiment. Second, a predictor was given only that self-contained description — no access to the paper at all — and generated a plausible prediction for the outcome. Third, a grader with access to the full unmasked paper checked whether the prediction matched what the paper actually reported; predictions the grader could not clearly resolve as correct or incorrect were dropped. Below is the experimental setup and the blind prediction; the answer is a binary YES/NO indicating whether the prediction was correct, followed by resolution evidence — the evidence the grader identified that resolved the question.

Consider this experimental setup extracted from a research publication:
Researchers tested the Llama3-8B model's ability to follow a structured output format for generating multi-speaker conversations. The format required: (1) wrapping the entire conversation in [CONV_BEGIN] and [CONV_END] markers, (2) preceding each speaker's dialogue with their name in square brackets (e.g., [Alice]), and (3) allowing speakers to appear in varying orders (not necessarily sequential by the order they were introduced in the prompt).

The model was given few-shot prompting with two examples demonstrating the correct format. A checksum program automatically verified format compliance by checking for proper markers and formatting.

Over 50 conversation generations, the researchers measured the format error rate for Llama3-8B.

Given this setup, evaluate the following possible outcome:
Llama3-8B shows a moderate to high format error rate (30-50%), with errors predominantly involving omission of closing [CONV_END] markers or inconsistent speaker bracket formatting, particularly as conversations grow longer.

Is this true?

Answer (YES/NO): NO